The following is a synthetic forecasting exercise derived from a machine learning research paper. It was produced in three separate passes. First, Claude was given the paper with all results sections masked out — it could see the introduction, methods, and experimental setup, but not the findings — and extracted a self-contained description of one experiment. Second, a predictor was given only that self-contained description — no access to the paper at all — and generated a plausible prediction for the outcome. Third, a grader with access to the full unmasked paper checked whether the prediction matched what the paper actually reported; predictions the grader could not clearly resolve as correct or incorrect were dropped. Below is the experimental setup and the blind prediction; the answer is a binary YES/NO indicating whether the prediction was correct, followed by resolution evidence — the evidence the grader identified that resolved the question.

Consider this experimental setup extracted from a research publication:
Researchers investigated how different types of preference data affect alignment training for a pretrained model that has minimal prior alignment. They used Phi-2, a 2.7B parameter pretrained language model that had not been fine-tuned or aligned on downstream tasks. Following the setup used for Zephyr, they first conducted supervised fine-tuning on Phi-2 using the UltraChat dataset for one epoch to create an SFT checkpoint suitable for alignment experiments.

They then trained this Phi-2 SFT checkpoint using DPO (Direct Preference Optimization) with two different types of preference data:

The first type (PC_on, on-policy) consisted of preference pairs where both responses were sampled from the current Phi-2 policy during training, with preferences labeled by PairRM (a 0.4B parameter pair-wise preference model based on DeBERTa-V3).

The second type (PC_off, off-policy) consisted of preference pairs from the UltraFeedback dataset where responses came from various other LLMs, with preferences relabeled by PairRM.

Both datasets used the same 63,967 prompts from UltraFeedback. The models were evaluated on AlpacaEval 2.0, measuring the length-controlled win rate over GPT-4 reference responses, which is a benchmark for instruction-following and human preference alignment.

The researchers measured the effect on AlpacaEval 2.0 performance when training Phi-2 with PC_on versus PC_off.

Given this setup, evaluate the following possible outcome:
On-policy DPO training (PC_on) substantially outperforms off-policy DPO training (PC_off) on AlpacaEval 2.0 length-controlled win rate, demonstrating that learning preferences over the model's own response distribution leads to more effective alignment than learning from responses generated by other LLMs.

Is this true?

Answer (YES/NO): NO